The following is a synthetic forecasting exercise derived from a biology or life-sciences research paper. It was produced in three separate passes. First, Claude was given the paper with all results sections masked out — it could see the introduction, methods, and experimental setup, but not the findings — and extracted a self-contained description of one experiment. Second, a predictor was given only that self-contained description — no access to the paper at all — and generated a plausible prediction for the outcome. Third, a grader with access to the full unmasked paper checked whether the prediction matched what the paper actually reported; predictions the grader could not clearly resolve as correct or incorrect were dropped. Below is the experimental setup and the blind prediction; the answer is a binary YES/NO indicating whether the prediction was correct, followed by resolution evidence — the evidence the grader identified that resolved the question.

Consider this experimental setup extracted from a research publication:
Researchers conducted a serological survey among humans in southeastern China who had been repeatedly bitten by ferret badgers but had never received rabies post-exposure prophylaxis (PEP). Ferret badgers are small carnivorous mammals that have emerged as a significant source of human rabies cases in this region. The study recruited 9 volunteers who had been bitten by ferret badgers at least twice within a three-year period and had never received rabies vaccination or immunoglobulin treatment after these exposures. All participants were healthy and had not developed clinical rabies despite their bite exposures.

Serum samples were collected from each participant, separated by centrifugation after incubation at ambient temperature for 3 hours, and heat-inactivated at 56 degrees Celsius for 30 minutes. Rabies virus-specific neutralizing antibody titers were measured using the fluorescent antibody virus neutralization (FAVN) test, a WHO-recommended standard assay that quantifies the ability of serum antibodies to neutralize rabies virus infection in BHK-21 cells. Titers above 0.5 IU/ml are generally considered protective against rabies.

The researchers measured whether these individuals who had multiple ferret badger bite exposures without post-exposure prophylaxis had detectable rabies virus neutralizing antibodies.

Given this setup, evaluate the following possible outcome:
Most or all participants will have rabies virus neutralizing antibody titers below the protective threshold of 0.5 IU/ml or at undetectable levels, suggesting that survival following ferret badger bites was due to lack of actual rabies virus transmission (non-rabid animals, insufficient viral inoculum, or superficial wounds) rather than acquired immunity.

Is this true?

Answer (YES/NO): NO